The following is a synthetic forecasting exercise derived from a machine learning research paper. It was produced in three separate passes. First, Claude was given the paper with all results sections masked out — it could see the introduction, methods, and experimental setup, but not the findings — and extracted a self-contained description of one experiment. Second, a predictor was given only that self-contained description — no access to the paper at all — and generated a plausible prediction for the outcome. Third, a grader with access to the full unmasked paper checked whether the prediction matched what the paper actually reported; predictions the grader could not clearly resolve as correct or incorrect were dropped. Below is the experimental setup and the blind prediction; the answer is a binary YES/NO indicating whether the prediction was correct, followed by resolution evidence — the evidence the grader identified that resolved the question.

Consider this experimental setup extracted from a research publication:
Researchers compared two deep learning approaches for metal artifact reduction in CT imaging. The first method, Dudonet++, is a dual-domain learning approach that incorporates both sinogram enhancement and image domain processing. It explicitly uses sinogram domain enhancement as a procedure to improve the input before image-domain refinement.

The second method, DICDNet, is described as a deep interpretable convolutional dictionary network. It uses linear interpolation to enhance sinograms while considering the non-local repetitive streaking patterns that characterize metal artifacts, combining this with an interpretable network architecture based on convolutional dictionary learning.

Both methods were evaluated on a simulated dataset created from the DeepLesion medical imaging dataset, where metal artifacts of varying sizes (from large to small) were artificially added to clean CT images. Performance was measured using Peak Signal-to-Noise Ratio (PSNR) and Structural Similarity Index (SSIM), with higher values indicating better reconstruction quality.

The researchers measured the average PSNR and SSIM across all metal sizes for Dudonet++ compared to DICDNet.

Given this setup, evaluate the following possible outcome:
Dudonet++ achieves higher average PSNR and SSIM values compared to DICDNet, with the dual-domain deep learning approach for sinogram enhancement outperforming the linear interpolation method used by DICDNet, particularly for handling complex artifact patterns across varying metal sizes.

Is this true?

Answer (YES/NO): NO